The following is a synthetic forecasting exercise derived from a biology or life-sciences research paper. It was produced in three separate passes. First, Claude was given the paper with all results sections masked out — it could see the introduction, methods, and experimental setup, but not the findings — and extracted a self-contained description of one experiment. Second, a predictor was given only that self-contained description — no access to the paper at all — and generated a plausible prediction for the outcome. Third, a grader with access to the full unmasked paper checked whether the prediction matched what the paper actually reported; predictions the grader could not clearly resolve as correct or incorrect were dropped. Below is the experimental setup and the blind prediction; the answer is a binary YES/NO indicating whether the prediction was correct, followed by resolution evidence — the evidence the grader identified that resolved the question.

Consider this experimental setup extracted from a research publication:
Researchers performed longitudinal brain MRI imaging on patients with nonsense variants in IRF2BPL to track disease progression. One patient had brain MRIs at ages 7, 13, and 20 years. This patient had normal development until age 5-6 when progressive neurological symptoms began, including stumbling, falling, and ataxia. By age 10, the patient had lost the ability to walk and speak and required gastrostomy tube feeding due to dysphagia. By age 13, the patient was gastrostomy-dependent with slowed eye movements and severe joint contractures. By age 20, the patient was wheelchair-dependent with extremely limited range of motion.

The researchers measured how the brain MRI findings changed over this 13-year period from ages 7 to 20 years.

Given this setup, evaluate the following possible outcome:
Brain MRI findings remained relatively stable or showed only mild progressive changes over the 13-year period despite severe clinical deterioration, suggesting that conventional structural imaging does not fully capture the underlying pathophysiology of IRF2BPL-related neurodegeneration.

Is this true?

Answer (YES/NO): NO